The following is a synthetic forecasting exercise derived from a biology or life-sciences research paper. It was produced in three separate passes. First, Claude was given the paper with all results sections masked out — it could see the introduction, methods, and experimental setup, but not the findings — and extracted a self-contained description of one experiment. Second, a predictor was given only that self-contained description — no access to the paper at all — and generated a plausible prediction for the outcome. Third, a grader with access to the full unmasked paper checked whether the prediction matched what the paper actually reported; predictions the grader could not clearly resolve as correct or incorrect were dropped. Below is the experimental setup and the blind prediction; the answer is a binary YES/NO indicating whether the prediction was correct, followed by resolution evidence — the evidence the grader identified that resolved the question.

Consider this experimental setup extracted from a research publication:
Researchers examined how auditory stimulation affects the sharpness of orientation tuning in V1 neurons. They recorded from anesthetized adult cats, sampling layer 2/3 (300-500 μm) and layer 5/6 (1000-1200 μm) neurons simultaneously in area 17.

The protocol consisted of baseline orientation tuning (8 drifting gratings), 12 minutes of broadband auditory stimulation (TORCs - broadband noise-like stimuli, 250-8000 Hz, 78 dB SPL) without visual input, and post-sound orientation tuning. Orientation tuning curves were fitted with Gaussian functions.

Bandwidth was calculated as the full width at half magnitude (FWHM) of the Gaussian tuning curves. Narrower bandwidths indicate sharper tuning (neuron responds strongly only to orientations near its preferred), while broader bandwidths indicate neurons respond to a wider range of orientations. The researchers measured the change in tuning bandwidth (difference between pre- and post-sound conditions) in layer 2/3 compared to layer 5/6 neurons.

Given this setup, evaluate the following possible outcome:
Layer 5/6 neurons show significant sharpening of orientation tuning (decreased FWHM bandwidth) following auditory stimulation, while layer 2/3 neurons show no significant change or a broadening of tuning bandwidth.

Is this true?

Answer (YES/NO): NO